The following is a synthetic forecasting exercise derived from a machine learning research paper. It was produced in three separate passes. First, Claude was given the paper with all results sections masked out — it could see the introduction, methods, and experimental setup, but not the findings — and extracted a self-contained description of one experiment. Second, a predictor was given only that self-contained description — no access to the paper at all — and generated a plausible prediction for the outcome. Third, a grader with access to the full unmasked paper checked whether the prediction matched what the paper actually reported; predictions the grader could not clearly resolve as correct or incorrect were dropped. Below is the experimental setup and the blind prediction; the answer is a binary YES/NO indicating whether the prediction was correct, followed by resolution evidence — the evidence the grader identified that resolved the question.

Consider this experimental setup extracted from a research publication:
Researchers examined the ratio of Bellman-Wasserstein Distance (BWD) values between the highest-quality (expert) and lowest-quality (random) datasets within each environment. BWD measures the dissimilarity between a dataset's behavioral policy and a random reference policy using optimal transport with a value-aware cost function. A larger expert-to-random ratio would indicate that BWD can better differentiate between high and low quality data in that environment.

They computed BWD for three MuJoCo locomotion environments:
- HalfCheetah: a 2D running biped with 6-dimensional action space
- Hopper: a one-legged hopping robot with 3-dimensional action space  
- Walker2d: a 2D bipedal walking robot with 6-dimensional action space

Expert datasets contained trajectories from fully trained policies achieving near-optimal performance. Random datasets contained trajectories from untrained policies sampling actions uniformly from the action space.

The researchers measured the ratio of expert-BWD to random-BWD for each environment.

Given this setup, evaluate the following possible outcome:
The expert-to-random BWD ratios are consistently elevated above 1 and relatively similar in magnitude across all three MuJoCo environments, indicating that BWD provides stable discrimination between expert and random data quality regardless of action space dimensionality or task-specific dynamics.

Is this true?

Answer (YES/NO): NO